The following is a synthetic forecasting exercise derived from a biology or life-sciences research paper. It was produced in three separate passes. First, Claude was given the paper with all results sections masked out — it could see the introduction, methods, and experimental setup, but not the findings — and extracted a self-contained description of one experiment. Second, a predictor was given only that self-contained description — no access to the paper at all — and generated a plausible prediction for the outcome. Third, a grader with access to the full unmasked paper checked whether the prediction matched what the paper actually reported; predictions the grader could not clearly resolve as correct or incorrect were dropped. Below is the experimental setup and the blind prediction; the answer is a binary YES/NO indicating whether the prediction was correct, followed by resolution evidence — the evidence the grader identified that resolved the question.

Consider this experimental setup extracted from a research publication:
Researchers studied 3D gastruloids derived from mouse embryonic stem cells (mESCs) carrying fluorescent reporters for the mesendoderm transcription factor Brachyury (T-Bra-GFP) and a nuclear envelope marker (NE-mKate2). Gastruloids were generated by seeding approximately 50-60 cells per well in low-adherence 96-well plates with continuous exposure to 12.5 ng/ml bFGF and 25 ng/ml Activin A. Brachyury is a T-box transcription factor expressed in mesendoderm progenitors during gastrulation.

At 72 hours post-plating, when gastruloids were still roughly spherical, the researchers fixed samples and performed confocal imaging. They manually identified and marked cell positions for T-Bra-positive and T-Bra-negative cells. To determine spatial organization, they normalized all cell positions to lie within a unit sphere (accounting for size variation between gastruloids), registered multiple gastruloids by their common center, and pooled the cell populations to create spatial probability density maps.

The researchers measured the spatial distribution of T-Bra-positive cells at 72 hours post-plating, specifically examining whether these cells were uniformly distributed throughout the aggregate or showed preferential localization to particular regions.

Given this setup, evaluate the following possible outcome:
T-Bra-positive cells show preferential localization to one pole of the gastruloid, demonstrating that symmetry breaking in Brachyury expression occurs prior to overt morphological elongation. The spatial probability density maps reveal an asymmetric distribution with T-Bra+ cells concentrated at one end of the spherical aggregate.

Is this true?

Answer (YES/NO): NO